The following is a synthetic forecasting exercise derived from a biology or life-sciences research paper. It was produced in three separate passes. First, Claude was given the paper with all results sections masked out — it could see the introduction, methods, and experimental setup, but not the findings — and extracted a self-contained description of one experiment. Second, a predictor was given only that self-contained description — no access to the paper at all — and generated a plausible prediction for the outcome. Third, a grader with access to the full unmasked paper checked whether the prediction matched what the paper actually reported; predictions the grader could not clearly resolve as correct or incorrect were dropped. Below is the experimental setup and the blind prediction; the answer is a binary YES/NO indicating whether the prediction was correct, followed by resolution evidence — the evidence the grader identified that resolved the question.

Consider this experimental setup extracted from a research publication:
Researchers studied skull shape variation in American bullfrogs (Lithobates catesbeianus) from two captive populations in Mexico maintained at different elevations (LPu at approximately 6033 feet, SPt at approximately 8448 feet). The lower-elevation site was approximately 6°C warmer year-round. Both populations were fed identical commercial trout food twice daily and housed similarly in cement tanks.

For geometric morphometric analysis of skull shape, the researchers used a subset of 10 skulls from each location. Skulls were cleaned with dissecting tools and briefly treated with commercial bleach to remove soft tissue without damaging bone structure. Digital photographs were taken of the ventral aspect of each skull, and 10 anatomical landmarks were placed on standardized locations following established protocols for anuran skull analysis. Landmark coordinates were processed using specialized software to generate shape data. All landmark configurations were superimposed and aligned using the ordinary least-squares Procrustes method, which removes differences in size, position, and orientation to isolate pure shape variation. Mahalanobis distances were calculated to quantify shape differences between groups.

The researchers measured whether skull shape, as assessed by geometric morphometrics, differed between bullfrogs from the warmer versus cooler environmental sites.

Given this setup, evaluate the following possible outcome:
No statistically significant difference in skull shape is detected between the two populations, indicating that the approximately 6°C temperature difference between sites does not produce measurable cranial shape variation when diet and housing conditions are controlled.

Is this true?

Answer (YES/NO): NO